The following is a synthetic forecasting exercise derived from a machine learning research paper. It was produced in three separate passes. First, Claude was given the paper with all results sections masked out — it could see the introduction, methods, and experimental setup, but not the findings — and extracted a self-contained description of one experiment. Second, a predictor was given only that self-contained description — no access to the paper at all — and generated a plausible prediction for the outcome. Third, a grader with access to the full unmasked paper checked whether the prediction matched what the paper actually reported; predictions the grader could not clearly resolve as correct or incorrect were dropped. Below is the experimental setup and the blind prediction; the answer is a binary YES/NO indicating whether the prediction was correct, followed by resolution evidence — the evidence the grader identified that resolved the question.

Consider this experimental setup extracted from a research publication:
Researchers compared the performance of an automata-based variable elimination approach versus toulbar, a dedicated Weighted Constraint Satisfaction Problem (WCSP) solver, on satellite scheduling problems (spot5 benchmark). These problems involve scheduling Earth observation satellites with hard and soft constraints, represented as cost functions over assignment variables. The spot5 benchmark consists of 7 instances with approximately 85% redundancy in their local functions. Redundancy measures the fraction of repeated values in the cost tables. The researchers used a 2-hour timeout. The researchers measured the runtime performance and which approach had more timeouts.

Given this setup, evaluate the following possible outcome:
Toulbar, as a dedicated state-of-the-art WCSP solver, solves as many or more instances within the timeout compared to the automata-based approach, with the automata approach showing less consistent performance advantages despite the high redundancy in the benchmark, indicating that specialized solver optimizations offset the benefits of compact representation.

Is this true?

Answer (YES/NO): NO